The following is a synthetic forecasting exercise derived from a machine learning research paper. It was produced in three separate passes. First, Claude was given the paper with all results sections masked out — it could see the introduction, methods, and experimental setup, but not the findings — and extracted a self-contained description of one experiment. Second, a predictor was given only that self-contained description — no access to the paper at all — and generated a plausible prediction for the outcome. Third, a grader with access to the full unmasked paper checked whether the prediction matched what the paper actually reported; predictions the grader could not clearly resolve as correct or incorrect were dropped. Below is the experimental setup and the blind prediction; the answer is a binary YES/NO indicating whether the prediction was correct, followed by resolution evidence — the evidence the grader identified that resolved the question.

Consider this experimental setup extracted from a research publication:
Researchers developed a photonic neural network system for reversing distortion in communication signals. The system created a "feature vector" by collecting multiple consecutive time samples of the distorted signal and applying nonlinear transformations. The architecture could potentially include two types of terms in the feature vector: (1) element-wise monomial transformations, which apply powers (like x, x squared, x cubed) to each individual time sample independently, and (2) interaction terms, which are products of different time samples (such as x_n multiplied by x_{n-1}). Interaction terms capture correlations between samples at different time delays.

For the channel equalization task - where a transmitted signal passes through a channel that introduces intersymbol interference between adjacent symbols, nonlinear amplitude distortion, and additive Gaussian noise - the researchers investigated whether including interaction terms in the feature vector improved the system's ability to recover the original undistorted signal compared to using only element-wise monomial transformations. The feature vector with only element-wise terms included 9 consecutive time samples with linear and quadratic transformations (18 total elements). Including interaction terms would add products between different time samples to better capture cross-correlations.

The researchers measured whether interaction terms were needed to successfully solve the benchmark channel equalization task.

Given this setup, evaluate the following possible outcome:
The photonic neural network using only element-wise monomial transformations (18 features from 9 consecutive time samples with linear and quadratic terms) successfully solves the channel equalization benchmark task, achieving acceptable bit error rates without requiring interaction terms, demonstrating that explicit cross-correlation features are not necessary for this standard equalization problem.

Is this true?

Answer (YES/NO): YES